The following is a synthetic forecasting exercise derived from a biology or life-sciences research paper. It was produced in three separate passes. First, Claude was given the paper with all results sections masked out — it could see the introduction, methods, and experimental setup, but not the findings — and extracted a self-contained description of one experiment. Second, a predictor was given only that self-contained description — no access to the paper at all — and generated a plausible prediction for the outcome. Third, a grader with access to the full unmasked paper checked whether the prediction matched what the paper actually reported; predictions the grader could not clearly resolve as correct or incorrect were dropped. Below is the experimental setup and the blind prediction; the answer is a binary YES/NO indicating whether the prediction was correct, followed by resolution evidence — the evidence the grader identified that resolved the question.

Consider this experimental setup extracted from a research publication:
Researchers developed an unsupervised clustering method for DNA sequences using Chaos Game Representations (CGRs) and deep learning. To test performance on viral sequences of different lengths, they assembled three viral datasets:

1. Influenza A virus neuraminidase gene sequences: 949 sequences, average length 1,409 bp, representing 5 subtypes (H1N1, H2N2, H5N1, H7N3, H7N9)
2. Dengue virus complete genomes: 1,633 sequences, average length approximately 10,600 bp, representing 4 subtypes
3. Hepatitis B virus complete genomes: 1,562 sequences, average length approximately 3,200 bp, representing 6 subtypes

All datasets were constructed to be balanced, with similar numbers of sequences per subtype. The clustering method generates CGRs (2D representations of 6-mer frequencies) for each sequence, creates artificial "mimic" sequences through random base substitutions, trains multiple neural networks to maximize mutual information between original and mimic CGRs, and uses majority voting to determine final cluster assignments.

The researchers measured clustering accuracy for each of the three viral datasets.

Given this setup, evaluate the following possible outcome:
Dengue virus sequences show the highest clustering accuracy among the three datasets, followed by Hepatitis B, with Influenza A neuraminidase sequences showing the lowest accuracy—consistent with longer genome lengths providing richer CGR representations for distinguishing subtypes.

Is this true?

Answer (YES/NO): NO